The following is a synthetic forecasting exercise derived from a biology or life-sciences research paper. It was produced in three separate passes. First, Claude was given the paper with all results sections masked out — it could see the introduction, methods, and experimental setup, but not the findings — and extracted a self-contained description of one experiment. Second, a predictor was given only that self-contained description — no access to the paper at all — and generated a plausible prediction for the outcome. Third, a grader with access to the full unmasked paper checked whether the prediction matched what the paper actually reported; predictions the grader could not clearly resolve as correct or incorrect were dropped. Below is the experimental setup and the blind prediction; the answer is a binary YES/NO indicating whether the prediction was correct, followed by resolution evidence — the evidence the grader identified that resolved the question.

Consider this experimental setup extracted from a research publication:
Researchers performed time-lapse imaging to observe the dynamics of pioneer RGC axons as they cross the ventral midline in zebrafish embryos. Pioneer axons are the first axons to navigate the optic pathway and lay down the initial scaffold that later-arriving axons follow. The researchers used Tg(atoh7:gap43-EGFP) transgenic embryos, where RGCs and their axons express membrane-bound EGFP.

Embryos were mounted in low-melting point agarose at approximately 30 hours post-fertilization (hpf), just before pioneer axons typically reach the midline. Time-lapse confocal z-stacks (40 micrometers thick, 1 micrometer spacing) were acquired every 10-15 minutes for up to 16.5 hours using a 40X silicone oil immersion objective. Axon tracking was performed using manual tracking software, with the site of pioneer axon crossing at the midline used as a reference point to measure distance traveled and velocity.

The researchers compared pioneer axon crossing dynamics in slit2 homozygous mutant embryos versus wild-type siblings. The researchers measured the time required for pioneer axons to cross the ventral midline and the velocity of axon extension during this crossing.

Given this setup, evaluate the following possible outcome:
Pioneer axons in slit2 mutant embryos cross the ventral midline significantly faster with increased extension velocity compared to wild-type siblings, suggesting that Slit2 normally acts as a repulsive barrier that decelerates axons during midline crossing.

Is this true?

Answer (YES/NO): NO